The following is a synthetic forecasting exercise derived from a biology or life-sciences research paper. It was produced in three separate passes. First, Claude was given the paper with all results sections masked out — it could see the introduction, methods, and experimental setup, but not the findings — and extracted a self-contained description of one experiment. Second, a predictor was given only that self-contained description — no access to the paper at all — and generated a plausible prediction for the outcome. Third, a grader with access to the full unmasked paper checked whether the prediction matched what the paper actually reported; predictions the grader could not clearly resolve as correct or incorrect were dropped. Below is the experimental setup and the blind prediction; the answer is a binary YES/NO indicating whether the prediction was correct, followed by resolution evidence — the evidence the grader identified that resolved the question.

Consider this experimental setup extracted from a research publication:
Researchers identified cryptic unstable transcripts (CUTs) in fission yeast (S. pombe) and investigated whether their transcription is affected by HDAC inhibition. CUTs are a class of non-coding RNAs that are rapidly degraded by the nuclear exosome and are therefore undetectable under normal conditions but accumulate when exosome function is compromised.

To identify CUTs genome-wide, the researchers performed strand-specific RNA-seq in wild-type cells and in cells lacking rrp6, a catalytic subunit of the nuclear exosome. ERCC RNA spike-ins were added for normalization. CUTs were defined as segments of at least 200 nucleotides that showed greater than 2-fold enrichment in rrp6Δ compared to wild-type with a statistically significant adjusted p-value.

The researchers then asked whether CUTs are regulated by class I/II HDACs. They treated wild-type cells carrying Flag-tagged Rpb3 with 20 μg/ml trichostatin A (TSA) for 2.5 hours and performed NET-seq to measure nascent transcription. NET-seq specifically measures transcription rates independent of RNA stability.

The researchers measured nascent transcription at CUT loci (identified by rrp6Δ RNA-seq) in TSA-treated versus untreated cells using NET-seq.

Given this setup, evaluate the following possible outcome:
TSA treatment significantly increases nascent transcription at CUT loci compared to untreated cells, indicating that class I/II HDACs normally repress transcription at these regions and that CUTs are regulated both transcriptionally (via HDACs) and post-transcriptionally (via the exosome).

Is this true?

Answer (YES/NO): YES